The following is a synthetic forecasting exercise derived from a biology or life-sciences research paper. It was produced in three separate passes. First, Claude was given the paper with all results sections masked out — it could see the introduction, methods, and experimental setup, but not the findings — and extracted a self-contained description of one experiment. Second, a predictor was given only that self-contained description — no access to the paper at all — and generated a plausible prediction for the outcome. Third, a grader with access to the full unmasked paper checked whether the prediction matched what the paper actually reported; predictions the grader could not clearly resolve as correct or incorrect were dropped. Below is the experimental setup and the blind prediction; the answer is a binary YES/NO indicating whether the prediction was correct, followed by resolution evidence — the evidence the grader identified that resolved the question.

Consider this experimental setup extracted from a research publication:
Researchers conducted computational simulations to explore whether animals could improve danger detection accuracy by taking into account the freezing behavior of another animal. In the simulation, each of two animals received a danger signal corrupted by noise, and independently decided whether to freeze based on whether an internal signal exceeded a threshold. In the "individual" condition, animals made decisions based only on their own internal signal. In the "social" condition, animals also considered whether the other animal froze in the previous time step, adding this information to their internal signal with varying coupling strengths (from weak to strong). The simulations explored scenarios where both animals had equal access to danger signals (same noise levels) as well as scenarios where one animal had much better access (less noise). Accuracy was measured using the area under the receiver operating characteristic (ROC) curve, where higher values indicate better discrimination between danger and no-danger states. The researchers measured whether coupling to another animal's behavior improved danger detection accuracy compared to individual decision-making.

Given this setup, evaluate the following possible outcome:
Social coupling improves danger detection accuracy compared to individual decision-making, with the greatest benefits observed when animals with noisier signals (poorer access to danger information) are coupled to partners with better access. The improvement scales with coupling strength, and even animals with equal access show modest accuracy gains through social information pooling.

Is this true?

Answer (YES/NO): YES